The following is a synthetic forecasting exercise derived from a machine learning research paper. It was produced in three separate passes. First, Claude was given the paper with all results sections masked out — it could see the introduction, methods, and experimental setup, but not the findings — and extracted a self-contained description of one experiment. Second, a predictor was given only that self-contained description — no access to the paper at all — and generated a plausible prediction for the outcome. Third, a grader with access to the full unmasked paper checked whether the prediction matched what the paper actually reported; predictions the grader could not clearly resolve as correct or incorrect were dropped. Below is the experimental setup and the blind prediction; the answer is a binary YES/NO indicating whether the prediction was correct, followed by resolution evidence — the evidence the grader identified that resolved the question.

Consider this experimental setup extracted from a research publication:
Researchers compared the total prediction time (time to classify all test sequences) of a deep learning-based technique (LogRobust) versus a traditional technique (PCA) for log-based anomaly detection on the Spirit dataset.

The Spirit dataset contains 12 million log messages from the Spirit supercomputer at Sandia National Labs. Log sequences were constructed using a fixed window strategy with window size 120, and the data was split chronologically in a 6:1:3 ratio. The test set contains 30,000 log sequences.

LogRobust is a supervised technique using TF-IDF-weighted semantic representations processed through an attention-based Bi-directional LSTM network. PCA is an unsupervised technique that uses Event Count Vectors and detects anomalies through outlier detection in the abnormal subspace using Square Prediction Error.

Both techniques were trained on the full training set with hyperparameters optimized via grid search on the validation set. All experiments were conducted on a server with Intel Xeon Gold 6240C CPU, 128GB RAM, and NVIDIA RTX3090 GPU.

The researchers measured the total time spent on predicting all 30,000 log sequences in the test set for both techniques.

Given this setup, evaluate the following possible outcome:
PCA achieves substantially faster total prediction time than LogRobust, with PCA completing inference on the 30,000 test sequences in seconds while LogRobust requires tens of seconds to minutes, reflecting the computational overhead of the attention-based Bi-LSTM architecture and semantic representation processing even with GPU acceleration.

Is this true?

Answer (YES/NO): NO